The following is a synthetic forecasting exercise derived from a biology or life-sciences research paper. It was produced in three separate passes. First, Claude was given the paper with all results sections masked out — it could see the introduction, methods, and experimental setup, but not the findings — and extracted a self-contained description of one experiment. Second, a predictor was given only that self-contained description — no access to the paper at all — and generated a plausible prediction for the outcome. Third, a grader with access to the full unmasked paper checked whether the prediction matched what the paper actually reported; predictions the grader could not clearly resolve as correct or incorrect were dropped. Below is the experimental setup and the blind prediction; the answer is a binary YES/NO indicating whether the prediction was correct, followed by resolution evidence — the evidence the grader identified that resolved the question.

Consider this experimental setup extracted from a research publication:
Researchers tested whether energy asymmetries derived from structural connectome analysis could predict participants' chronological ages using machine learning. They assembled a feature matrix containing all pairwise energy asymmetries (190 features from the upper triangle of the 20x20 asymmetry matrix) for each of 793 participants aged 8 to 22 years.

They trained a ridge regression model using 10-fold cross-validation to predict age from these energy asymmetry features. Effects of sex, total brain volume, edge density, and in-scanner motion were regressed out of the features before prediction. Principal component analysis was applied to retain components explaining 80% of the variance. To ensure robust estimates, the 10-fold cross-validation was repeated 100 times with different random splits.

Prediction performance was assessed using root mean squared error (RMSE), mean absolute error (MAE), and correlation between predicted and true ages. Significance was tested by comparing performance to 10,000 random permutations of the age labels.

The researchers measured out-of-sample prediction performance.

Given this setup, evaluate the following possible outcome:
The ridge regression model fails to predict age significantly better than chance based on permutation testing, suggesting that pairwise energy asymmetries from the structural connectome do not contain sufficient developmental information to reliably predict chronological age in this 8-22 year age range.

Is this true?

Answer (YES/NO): NO